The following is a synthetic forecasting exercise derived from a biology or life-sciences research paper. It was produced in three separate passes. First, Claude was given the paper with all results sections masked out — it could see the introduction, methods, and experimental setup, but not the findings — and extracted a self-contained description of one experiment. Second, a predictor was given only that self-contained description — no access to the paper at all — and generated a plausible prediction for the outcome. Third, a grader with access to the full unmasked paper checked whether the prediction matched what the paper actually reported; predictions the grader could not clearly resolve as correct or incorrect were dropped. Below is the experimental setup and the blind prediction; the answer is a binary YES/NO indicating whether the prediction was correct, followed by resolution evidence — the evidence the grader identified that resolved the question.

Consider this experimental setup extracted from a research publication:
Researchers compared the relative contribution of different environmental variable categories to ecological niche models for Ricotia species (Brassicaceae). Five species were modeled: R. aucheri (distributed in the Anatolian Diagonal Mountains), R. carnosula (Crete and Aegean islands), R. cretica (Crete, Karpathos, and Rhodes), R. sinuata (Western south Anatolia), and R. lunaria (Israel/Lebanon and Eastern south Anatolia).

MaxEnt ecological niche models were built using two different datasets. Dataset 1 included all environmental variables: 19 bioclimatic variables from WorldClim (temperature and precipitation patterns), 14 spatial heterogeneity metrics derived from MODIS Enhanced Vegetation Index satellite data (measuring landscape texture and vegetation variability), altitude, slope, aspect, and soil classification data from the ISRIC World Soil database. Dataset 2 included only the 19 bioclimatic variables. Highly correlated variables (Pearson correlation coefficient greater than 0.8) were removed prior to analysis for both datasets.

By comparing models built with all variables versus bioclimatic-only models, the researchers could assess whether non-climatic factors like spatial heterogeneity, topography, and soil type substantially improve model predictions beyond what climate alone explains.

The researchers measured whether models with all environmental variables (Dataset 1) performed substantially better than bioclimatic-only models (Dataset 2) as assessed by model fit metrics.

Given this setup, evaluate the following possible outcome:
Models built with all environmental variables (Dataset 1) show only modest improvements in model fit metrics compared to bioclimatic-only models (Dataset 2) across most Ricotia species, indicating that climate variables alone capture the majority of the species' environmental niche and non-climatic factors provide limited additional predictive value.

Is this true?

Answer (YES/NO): NO